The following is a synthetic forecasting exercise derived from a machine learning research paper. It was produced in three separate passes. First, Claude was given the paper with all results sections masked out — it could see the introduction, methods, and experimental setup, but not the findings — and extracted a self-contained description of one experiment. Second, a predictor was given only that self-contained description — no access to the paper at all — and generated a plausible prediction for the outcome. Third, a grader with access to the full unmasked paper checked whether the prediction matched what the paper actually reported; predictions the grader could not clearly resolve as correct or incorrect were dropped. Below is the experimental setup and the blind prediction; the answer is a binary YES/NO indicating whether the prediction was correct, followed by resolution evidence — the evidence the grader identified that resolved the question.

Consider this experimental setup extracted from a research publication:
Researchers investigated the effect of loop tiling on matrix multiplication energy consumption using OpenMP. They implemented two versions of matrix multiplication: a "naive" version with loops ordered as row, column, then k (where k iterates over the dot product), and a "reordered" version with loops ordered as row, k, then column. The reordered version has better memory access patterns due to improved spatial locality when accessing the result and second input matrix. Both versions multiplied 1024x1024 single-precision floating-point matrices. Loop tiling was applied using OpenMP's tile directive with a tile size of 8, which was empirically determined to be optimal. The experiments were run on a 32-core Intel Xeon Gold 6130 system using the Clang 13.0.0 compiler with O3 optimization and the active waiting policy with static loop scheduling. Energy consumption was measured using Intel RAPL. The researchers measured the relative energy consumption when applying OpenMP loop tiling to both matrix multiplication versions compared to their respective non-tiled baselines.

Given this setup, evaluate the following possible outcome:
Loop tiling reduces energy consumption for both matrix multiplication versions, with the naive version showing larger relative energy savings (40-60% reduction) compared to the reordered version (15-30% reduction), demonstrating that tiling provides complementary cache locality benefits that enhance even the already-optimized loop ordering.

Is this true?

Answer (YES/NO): NO